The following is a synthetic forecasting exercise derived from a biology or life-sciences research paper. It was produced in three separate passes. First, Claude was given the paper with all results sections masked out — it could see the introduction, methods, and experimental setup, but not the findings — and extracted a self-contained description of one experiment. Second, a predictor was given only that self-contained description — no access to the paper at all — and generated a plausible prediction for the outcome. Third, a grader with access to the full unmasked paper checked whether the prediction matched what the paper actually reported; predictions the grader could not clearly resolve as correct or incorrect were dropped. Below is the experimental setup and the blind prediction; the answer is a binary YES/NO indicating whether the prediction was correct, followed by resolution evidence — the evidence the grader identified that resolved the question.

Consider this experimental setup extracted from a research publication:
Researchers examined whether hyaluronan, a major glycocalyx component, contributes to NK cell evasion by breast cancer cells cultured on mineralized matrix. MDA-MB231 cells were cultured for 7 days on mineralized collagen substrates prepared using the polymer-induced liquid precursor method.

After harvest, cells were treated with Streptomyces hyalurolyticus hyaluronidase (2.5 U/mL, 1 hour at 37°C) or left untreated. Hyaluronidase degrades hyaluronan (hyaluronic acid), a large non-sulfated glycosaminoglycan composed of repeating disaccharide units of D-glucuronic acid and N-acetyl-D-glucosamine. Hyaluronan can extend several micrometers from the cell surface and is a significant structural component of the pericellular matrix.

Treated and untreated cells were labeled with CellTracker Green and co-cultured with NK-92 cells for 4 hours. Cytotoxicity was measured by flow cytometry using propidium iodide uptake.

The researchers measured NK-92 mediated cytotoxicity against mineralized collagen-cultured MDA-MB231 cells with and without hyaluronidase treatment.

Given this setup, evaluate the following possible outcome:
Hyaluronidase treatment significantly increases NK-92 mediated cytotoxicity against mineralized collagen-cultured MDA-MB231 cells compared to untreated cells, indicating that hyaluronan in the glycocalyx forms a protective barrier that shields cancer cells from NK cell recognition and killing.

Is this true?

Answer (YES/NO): NO